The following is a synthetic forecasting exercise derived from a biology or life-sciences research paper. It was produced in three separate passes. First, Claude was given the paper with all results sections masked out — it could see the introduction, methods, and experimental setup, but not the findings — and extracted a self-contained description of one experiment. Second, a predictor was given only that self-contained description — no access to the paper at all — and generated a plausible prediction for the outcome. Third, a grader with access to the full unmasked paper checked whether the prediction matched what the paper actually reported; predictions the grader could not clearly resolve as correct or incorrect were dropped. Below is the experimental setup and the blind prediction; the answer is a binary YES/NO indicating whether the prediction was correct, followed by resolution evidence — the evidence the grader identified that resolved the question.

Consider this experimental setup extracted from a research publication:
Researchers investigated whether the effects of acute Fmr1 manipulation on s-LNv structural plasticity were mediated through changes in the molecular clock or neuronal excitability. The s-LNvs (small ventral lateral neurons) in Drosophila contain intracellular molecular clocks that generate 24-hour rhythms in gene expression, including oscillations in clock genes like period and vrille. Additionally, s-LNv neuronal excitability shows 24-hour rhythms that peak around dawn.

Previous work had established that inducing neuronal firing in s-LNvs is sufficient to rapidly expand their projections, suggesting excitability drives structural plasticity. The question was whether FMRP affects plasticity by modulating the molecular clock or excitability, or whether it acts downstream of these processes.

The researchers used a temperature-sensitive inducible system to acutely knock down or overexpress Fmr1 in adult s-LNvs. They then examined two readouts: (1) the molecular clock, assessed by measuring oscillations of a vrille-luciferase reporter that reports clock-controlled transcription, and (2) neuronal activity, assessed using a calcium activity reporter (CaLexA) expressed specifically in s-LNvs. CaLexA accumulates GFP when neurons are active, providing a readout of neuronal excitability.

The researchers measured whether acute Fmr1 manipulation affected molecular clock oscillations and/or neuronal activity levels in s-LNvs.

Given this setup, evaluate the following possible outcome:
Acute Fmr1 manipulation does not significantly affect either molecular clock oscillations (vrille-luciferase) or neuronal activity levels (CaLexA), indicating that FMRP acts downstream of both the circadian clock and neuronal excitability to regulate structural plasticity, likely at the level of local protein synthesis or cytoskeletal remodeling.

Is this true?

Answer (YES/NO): YES